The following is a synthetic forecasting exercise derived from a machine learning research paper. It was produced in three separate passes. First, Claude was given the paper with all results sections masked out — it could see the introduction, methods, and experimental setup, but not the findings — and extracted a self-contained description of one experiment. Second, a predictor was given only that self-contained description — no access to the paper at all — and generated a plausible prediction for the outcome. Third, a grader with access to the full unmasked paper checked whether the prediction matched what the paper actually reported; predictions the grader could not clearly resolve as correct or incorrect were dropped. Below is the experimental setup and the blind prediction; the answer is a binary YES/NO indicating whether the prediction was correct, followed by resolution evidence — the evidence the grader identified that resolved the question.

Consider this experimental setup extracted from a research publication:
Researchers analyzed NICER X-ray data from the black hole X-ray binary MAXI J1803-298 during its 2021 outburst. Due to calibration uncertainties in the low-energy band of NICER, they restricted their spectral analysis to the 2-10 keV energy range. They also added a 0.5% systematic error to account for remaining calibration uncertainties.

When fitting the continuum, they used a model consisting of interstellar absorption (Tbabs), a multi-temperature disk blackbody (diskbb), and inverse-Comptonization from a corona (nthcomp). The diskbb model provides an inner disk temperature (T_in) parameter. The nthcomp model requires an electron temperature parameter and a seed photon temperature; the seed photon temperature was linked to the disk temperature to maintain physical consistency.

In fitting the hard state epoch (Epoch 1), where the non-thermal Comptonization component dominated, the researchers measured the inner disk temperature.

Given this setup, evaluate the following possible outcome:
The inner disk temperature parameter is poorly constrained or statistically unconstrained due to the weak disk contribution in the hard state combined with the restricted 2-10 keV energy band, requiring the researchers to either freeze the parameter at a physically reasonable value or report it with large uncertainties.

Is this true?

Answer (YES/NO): NO